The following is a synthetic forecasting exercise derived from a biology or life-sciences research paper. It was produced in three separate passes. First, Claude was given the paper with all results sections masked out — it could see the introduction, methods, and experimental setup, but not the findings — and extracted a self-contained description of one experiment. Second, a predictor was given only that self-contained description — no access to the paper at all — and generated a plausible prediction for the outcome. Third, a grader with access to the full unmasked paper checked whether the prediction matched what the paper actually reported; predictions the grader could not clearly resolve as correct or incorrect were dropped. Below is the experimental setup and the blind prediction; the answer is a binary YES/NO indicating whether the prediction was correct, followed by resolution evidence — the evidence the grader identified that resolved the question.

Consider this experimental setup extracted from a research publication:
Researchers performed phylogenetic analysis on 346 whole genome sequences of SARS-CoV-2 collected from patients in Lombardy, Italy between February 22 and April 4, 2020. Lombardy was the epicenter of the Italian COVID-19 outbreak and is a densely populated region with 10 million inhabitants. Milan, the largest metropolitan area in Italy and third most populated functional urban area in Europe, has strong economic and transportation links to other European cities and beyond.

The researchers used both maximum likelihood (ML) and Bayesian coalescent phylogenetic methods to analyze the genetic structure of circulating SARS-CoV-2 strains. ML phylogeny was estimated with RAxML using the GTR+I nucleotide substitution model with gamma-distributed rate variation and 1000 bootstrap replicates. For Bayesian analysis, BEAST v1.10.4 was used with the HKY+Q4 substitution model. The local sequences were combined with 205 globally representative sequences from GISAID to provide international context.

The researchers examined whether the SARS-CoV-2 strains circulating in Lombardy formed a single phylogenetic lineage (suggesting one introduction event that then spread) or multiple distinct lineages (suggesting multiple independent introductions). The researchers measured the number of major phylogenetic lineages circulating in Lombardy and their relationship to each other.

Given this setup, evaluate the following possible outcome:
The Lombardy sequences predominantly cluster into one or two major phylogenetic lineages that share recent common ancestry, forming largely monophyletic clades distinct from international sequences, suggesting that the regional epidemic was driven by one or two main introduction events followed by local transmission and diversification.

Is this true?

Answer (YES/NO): NO